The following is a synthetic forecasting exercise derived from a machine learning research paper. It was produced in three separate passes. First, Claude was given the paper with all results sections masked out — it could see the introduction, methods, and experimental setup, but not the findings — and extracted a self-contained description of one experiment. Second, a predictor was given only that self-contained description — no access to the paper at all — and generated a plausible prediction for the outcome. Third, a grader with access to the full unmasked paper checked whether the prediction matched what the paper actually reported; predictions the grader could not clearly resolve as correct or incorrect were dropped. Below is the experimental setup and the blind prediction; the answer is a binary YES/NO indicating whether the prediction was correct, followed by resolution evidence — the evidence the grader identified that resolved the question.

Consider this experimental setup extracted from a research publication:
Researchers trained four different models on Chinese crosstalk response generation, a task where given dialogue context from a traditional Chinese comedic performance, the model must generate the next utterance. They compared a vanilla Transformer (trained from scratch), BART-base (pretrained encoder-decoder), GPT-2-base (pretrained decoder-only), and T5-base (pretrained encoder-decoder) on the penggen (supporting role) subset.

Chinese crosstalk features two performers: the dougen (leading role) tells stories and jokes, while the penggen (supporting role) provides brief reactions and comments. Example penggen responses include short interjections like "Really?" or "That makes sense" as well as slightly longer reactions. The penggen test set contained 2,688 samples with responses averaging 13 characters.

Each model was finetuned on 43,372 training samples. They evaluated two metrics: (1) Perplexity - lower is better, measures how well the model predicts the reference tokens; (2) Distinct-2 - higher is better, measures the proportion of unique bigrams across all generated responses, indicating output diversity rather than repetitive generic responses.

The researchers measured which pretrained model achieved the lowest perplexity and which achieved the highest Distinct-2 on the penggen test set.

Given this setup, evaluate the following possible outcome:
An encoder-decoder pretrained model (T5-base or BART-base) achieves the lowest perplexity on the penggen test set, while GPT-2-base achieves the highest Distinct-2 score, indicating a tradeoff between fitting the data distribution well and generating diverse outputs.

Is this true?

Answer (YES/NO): NO